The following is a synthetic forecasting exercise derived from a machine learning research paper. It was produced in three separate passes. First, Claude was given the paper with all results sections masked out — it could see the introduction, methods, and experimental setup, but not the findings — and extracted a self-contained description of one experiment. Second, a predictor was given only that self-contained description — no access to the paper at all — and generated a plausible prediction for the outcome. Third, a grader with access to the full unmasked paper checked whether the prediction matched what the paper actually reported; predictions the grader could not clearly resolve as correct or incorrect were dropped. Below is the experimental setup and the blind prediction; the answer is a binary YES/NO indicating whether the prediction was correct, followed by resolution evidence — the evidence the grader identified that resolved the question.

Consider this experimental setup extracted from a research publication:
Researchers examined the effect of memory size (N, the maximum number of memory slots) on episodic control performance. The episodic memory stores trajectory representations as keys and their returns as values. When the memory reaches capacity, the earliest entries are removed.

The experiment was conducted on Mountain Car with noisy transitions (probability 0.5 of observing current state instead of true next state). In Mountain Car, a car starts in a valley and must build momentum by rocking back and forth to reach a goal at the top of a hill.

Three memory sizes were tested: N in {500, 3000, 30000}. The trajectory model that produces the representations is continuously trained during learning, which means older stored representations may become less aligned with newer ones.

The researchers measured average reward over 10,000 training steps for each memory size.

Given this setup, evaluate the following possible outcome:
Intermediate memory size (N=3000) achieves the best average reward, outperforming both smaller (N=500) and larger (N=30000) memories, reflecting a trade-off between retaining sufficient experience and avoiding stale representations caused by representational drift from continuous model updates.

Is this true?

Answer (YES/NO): YES